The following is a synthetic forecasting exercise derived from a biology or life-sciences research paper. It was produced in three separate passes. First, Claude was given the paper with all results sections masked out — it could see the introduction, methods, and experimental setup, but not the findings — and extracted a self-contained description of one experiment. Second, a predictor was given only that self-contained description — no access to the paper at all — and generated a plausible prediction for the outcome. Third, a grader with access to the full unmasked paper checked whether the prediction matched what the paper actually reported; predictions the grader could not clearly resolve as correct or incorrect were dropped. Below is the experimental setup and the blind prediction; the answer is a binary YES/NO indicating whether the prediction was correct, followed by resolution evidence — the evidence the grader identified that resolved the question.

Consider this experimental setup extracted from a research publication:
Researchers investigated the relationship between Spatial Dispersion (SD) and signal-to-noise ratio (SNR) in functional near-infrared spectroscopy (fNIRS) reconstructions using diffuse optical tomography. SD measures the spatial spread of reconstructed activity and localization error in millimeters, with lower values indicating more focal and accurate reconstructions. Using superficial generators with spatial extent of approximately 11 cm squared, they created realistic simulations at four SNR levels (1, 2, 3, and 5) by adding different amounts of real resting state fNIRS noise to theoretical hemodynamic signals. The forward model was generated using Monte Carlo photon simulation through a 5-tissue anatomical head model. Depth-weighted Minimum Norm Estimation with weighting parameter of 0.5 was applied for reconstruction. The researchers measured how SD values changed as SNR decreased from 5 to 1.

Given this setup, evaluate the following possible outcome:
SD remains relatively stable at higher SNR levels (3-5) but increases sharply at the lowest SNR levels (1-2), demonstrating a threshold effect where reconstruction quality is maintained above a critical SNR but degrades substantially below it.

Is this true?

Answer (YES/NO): NO